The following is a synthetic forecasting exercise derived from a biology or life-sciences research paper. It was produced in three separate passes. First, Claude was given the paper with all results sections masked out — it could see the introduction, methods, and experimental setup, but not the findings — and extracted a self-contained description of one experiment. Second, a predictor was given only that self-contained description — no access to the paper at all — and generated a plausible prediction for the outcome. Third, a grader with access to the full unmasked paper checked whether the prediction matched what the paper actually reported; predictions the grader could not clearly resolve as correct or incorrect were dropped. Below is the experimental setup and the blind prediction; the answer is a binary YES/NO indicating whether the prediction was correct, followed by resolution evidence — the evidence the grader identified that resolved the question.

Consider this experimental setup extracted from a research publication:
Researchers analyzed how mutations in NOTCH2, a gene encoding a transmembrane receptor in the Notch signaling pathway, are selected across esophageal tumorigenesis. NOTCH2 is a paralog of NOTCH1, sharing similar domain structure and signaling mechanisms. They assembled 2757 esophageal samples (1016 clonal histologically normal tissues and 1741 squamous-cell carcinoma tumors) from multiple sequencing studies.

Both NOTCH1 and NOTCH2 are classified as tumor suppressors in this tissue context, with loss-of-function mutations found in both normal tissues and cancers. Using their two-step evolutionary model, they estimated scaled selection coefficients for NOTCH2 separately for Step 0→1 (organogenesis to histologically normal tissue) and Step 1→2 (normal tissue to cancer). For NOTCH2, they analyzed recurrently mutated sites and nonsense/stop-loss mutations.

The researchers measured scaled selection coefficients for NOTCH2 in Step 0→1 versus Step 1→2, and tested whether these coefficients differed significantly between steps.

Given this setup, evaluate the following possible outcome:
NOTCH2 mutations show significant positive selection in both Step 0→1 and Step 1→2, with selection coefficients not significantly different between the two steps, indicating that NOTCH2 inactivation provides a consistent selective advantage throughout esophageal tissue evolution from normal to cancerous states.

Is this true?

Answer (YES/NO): NO